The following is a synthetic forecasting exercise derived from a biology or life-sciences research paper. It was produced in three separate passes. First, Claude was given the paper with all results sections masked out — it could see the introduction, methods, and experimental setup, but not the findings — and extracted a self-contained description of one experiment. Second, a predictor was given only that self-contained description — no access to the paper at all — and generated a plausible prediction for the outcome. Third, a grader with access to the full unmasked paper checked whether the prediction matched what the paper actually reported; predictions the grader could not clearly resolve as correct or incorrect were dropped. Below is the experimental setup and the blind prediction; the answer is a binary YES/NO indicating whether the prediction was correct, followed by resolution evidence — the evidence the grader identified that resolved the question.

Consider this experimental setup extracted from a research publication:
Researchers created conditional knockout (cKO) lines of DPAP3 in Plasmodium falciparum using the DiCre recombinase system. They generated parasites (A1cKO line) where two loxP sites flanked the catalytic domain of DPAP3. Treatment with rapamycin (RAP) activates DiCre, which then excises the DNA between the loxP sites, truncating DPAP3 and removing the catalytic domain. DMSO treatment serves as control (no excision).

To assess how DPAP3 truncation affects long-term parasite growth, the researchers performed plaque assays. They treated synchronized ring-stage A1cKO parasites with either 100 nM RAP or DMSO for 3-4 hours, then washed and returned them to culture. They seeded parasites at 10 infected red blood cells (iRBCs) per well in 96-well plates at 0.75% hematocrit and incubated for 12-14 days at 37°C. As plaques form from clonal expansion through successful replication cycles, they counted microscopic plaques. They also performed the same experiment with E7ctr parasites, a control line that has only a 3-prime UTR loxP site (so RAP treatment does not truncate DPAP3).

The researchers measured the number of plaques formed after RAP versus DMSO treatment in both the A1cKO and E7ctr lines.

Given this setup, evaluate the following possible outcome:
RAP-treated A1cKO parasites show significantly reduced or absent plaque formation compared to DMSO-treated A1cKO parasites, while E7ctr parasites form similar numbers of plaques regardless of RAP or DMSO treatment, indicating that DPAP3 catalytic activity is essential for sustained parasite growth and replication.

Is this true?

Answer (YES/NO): YES